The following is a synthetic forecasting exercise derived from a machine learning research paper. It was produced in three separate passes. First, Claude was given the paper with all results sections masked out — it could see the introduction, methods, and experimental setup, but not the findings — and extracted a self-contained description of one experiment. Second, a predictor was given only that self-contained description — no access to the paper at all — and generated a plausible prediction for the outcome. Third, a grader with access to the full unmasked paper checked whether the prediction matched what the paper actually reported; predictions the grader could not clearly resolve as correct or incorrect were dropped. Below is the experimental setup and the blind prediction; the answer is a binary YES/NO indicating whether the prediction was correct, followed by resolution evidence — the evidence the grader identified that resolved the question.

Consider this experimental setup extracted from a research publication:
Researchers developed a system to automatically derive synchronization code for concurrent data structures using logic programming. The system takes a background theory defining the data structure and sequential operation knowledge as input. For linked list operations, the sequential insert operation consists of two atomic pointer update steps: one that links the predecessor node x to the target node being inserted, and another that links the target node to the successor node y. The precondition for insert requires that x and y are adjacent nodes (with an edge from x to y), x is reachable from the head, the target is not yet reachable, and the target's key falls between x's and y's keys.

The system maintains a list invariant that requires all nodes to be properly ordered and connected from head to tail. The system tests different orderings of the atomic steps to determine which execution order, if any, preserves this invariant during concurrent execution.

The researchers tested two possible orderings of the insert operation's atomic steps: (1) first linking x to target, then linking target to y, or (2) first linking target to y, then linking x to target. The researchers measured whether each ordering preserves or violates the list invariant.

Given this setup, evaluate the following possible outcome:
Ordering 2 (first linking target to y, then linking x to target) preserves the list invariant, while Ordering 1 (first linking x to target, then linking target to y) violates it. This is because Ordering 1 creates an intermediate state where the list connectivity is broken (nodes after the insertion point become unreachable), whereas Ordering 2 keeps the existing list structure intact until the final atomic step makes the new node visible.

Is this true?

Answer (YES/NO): YES